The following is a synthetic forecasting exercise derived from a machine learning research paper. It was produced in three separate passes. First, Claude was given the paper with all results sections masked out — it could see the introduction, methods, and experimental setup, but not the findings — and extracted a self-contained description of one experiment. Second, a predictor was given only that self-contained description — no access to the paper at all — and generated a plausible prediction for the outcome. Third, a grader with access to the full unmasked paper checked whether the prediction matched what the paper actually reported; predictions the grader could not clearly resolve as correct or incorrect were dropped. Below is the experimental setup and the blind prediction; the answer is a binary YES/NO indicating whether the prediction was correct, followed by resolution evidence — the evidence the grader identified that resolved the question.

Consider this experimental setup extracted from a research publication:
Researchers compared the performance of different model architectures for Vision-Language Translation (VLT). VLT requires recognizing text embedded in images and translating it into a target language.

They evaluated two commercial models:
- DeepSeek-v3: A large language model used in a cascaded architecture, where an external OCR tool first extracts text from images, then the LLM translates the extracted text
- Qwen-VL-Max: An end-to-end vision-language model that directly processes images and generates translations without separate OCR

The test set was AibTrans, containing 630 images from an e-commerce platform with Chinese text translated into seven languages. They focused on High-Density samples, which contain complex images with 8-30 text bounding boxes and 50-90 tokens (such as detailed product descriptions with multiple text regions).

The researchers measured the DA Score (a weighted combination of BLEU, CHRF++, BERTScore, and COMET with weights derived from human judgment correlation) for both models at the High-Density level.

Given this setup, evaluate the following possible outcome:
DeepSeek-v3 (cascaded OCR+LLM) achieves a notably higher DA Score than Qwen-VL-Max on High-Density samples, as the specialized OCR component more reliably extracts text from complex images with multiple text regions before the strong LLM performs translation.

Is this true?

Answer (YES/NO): YES